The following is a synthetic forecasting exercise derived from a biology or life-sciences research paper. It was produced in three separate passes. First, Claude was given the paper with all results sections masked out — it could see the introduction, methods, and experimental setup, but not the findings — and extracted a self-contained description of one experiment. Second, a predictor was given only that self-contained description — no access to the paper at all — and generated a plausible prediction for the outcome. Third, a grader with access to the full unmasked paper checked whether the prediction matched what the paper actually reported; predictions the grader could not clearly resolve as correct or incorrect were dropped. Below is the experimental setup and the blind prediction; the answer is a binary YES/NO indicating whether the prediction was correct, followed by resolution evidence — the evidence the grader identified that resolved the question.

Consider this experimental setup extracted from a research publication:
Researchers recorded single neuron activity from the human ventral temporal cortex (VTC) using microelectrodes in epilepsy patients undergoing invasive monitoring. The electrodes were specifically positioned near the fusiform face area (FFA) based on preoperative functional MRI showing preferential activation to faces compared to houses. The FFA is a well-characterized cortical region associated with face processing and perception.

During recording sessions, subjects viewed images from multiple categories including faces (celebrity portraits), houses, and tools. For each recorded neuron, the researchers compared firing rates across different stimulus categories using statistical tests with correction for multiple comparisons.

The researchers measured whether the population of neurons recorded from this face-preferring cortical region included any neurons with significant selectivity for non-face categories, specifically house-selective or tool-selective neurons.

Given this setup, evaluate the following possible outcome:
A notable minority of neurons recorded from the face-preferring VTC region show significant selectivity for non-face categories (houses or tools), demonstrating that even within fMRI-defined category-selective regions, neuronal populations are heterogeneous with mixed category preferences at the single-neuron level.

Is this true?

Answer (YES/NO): NO